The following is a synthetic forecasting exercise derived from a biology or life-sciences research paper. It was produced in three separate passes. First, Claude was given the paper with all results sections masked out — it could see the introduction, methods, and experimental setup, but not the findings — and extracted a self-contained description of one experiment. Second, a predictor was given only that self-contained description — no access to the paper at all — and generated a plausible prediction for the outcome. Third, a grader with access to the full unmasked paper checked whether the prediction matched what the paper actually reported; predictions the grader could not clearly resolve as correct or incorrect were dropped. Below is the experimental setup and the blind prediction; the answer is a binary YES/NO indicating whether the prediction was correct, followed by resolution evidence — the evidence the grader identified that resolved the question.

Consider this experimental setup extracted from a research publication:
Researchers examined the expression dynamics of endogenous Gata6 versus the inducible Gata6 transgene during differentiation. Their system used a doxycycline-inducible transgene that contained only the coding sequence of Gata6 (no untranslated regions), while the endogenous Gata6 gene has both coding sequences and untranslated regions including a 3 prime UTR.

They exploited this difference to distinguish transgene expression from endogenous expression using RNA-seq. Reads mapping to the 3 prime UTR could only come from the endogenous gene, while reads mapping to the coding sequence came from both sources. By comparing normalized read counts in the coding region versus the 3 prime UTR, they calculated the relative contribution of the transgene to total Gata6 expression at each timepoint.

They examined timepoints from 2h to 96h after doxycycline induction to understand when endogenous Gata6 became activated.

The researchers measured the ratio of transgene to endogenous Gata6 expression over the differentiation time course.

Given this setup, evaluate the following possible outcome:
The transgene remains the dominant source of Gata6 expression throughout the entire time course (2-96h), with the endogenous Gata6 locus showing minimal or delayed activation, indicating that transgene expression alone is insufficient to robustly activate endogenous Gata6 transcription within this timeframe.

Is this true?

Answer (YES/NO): NO